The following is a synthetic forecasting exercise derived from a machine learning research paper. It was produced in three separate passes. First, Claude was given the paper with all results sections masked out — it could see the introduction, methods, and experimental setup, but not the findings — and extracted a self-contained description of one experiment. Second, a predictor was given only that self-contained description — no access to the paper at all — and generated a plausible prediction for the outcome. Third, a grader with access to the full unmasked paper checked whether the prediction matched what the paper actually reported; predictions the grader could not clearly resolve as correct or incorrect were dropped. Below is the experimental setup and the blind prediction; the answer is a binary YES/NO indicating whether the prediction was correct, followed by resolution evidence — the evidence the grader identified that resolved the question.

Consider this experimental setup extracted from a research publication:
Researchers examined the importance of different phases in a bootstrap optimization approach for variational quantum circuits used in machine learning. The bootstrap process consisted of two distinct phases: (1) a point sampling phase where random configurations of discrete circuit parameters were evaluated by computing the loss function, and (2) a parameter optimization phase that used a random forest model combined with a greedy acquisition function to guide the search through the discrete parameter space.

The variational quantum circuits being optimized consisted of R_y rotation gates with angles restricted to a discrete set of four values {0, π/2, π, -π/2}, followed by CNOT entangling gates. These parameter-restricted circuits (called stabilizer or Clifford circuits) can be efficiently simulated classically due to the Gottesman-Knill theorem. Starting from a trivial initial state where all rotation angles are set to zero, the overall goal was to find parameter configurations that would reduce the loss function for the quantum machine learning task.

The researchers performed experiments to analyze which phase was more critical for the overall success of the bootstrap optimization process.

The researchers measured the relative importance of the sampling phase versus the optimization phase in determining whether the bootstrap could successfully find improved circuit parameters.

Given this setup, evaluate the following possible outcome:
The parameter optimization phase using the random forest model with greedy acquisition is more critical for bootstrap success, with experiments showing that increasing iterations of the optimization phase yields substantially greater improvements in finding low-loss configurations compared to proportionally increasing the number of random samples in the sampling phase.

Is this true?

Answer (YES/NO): NO